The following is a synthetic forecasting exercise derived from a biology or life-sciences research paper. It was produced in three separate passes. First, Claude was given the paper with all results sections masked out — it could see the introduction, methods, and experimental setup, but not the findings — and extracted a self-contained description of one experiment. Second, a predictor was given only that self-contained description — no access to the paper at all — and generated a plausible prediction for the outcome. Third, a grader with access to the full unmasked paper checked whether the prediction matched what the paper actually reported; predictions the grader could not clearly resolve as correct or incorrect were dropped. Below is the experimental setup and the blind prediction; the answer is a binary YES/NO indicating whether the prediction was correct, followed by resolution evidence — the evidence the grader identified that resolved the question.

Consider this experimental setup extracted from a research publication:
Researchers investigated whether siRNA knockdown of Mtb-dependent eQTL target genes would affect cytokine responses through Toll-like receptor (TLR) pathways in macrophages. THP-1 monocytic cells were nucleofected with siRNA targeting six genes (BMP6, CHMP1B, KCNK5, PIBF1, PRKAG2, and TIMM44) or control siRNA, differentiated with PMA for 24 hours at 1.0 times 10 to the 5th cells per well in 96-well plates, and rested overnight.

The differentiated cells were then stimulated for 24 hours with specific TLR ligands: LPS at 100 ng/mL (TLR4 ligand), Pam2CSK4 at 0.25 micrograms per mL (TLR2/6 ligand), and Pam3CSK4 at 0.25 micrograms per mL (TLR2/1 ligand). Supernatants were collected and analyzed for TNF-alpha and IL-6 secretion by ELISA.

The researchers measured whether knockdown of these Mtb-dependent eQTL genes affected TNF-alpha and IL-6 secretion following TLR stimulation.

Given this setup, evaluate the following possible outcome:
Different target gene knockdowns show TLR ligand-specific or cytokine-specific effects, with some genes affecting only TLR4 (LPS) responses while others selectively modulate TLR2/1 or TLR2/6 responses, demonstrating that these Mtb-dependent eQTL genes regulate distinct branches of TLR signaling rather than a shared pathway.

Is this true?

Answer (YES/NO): NO